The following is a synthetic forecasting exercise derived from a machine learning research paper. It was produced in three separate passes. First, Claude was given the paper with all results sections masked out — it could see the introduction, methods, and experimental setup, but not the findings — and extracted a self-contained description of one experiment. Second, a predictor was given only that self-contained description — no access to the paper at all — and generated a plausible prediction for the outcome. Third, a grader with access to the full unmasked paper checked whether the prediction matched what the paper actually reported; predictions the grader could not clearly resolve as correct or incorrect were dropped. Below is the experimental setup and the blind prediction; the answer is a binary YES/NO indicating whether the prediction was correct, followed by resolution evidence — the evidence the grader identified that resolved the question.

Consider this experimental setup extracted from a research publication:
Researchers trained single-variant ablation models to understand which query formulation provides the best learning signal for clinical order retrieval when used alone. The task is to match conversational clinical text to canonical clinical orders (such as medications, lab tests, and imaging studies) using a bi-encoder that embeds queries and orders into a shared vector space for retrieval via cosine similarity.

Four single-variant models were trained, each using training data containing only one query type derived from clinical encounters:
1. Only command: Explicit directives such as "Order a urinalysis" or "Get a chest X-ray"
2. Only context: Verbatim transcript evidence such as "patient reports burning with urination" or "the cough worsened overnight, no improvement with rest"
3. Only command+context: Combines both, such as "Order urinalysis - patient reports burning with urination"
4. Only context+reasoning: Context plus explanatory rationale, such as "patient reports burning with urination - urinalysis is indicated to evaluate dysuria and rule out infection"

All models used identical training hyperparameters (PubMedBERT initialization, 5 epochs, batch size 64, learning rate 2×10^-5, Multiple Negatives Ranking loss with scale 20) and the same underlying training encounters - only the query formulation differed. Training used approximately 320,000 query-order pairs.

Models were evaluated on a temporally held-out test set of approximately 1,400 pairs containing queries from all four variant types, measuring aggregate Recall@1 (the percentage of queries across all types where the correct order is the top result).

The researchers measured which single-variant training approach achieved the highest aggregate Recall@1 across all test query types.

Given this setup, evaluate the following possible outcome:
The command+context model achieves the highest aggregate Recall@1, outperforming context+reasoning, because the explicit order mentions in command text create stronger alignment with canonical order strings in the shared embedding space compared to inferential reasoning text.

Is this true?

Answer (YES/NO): NO